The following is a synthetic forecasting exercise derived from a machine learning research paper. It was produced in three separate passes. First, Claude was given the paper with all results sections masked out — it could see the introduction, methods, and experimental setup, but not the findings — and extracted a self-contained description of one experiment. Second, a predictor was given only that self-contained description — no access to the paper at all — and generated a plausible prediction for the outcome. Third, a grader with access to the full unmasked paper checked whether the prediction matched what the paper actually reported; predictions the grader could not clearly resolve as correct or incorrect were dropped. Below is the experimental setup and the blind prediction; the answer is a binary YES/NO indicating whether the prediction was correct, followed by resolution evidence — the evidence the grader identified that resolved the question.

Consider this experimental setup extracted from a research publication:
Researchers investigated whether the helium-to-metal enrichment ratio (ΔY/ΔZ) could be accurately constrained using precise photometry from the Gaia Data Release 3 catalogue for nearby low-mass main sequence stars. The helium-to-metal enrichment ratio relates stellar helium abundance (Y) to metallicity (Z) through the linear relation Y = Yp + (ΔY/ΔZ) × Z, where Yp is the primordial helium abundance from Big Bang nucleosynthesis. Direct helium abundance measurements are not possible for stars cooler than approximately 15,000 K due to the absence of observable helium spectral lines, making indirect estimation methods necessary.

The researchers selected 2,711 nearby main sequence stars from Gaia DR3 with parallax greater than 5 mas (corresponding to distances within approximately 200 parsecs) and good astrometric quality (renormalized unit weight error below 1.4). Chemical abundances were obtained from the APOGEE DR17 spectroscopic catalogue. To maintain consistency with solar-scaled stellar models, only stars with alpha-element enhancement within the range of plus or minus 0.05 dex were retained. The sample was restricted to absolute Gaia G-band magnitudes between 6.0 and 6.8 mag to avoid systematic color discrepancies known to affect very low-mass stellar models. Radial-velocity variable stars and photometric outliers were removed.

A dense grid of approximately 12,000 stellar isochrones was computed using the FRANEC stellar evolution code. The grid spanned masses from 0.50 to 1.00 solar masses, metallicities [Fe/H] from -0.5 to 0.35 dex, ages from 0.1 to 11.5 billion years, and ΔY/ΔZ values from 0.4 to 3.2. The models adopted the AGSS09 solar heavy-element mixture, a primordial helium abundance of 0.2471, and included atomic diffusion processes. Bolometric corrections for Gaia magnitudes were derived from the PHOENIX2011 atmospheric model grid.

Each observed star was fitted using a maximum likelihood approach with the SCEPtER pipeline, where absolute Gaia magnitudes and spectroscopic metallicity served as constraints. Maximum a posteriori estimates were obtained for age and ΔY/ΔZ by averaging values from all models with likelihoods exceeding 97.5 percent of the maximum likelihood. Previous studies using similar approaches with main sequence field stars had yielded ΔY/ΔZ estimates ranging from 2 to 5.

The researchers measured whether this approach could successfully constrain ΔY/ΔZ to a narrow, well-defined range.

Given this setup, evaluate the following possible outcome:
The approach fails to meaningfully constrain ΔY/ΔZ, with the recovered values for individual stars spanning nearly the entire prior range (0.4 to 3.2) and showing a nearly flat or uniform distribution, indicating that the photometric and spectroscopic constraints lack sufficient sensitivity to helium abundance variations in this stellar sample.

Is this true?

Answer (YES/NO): NO